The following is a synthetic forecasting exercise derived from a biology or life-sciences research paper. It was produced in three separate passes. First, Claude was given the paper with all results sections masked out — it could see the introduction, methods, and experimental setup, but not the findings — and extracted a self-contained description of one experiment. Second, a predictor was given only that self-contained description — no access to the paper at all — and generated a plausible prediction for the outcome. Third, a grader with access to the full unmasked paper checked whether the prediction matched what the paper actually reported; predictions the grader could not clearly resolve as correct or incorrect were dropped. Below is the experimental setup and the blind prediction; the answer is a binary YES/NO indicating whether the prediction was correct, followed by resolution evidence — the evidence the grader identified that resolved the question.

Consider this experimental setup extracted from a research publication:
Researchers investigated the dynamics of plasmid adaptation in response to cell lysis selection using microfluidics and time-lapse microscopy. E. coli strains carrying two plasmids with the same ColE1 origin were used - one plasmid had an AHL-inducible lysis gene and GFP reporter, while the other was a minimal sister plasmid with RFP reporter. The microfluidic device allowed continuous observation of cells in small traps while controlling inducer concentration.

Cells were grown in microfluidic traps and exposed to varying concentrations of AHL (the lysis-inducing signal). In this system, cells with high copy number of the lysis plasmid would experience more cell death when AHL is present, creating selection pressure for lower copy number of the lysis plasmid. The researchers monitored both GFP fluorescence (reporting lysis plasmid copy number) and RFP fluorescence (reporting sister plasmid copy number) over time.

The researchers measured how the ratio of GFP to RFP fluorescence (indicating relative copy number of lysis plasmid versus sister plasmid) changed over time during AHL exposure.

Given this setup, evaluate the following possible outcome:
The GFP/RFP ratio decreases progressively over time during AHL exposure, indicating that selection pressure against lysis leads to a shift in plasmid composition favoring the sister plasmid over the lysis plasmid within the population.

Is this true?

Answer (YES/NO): YES